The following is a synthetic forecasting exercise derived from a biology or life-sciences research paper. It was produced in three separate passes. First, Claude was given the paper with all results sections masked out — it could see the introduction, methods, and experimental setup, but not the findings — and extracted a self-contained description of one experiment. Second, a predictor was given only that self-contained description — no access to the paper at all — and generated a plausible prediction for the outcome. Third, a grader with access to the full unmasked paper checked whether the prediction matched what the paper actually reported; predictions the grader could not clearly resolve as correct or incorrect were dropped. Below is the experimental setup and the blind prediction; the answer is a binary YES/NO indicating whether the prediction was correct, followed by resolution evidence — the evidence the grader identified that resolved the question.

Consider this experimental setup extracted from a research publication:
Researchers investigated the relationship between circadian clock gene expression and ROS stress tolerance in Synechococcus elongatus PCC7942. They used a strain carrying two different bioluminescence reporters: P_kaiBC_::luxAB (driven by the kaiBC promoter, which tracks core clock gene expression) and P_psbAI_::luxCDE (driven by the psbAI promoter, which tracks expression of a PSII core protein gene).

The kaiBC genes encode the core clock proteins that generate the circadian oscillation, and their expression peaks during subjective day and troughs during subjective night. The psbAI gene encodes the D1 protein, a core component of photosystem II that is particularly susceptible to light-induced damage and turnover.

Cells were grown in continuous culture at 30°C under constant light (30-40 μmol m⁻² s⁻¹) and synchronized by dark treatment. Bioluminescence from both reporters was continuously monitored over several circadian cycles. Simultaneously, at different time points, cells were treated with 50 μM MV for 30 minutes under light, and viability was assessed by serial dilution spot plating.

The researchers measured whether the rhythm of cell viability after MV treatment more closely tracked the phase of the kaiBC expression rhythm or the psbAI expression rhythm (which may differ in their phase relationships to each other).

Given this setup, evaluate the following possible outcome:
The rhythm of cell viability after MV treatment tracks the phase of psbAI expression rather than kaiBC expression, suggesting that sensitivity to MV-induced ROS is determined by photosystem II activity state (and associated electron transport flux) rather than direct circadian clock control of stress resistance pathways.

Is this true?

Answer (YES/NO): NO